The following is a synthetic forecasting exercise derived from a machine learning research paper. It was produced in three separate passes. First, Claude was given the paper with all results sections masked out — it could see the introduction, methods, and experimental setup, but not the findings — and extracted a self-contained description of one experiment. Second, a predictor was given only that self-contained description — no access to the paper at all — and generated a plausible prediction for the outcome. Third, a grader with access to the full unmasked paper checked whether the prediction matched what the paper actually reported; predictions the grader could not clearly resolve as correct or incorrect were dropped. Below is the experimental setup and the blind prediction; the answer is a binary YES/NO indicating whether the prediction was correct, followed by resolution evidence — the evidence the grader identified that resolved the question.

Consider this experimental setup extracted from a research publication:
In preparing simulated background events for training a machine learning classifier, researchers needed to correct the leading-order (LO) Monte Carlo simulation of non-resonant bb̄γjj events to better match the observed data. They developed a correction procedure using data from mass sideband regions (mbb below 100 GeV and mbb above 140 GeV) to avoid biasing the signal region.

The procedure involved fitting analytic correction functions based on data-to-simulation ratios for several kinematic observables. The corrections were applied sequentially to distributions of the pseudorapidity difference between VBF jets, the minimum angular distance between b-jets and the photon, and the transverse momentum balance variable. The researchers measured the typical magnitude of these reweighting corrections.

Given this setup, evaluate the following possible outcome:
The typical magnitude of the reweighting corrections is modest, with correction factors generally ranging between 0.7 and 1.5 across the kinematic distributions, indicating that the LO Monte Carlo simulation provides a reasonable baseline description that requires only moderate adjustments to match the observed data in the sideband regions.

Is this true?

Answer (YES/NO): NO